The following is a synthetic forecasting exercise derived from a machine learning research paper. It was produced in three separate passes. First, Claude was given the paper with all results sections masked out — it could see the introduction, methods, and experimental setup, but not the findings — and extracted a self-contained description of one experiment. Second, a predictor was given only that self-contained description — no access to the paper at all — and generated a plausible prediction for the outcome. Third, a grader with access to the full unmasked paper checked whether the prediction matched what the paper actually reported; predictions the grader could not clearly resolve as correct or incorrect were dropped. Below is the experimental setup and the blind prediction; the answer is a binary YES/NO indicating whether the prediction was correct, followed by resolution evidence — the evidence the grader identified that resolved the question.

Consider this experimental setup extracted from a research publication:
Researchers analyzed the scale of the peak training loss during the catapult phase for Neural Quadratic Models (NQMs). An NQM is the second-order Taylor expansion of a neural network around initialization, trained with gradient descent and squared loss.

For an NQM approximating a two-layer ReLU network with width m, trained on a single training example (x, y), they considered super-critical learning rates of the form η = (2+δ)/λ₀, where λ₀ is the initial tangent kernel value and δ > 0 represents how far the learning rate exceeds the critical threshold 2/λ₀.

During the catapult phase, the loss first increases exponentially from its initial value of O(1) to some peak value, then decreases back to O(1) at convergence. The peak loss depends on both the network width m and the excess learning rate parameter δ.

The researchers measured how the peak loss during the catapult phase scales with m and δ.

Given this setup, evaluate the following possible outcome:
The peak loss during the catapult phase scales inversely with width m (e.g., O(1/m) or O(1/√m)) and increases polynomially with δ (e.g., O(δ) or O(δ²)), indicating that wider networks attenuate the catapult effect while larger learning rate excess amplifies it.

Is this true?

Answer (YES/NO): NO